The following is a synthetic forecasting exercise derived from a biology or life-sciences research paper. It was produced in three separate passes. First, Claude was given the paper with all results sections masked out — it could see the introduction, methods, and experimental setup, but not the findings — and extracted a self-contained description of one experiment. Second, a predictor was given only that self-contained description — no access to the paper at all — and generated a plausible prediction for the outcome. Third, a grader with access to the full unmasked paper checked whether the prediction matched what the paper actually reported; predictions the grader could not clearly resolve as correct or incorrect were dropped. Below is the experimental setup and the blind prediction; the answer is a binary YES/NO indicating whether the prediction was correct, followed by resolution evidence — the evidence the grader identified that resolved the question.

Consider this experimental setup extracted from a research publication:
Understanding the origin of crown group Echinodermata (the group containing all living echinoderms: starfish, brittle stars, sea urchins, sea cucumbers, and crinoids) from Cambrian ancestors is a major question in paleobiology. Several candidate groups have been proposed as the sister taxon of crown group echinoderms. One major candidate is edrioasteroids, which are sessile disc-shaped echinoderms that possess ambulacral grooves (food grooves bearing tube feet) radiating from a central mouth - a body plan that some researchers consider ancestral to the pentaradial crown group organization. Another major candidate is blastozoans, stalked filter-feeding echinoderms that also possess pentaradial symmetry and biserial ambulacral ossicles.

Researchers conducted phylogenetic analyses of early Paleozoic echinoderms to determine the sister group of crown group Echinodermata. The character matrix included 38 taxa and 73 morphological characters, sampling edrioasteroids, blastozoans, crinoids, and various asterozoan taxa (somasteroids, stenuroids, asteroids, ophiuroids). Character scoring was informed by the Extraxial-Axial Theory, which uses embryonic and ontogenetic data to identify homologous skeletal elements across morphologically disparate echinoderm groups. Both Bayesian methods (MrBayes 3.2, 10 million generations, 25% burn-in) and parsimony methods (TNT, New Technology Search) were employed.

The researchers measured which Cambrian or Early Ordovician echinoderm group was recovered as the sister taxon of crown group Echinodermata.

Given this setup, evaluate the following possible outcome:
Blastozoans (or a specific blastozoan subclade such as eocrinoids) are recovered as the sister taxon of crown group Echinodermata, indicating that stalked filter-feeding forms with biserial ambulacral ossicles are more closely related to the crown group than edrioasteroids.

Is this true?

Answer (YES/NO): YES